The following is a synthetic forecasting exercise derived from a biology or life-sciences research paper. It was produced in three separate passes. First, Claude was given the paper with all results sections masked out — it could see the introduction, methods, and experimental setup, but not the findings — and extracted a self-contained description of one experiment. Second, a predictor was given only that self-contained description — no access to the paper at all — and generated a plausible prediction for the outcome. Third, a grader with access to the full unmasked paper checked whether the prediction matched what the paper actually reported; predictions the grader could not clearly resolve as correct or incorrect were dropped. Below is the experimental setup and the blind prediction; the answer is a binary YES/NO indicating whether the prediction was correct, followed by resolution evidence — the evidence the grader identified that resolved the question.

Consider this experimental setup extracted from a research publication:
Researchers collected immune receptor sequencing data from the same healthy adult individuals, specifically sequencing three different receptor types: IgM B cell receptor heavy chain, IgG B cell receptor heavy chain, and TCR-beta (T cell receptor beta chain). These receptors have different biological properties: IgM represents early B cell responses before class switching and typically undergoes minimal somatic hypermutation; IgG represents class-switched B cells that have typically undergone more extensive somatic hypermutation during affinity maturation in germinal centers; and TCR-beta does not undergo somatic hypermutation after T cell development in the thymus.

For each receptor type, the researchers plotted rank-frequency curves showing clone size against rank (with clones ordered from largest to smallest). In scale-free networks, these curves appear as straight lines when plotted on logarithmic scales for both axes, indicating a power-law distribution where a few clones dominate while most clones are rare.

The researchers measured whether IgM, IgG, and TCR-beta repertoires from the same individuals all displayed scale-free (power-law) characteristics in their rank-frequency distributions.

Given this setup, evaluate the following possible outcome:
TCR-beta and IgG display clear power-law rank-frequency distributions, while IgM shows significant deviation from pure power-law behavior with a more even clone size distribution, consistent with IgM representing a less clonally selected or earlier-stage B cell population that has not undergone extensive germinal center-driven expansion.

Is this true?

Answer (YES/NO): NO